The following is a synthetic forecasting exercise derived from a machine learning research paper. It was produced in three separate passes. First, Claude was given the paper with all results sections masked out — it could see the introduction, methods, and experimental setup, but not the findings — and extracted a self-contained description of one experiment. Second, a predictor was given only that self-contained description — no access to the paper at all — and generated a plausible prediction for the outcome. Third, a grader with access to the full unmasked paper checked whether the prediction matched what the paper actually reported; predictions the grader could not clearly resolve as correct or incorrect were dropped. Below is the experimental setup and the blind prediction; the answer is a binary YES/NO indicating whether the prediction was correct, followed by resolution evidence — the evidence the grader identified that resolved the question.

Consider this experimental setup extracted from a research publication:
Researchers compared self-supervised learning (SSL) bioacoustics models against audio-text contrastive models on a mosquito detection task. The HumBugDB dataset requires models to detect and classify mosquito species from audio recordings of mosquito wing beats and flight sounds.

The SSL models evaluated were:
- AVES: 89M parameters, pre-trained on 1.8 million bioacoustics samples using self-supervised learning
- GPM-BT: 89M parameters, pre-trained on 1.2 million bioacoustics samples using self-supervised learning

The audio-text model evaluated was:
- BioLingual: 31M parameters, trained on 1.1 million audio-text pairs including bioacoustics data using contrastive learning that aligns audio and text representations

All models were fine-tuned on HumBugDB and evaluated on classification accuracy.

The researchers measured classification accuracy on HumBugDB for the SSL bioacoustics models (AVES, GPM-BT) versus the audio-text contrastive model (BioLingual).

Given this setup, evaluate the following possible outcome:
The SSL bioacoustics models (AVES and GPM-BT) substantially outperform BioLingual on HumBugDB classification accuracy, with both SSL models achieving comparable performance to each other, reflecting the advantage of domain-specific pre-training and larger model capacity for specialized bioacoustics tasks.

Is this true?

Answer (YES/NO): NO